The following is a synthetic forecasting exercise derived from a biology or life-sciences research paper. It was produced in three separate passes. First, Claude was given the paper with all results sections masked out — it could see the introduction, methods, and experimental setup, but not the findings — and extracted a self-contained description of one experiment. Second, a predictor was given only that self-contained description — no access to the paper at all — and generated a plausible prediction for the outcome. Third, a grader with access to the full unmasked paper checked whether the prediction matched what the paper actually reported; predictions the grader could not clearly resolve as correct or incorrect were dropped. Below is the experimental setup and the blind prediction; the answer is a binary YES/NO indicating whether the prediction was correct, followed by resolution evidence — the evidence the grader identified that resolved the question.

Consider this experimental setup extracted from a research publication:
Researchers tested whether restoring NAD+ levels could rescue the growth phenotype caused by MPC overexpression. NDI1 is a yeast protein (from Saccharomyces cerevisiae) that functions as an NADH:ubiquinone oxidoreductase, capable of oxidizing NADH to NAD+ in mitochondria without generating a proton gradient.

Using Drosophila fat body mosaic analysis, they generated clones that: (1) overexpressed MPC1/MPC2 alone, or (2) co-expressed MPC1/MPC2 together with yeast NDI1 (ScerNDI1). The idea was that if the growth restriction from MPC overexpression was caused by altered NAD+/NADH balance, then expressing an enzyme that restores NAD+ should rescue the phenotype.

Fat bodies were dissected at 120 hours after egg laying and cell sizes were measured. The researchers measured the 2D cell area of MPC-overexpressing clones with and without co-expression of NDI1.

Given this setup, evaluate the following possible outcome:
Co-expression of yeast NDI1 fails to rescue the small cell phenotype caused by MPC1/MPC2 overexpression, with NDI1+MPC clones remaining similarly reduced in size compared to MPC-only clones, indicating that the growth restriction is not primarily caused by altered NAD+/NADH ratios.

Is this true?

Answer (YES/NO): NO